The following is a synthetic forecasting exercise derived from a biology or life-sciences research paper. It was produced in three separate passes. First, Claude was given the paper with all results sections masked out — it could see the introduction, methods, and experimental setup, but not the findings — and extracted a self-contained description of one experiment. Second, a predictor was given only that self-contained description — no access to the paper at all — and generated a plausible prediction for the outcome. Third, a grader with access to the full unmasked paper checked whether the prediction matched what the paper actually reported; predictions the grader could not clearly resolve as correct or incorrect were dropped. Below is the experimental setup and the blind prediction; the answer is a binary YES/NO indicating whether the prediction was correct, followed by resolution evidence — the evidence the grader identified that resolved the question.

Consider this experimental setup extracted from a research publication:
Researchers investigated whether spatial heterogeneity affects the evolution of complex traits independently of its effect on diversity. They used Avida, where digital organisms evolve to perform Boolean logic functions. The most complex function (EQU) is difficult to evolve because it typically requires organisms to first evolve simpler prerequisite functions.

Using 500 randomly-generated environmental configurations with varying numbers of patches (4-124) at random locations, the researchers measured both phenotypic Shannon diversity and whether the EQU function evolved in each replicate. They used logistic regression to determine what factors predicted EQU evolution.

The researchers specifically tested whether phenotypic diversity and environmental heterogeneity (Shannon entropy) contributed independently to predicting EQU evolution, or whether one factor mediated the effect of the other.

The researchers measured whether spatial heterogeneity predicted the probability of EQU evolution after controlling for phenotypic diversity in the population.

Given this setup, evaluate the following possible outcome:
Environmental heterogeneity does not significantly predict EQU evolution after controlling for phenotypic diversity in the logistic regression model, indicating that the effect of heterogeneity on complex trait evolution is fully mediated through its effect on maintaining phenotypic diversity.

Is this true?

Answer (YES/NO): NO